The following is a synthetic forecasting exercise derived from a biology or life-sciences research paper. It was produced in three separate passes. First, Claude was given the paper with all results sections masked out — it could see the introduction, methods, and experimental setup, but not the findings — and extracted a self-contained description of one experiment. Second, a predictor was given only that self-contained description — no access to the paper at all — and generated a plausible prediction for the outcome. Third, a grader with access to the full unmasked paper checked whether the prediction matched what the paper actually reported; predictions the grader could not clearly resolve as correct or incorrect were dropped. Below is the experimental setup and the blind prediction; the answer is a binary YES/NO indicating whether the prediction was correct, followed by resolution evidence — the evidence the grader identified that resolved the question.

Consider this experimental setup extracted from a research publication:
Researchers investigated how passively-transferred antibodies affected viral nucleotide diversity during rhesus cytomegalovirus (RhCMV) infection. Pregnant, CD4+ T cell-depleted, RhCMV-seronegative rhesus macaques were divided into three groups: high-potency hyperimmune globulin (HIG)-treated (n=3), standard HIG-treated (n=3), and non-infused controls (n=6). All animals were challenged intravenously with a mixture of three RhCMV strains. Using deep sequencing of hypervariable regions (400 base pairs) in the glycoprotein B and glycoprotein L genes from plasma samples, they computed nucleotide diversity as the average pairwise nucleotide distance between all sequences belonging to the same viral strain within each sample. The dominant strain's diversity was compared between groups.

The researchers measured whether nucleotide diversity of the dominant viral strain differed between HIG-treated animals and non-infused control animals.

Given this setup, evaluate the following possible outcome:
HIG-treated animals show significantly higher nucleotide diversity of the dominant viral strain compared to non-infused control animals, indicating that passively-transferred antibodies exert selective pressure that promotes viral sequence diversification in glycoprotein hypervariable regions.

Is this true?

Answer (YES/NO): NO